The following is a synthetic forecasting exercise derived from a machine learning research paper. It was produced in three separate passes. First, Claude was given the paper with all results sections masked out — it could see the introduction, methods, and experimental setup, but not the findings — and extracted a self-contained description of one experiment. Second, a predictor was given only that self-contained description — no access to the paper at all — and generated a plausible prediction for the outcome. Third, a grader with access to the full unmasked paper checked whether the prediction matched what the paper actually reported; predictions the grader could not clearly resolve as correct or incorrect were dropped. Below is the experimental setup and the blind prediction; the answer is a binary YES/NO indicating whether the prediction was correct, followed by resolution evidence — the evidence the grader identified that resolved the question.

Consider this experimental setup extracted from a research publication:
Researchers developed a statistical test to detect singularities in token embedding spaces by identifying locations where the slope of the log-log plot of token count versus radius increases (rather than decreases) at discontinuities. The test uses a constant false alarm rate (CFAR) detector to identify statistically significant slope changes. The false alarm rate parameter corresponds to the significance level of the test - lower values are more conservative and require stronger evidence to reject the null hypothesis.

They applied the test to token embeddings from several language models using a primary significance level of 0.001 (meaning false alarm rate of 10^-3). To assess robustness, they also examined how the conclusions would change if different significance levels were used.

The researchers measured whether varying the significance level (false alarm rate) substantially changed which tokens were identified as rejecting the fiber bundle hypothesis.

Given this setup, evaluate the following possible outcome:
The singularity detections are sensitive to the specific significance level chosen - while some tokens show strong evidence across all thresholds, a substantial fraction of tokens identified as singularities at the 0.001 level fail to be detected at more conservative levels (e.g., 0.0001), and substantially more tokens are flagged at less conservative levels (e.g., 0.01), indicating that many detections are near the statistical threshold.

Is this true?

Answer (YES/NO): NO